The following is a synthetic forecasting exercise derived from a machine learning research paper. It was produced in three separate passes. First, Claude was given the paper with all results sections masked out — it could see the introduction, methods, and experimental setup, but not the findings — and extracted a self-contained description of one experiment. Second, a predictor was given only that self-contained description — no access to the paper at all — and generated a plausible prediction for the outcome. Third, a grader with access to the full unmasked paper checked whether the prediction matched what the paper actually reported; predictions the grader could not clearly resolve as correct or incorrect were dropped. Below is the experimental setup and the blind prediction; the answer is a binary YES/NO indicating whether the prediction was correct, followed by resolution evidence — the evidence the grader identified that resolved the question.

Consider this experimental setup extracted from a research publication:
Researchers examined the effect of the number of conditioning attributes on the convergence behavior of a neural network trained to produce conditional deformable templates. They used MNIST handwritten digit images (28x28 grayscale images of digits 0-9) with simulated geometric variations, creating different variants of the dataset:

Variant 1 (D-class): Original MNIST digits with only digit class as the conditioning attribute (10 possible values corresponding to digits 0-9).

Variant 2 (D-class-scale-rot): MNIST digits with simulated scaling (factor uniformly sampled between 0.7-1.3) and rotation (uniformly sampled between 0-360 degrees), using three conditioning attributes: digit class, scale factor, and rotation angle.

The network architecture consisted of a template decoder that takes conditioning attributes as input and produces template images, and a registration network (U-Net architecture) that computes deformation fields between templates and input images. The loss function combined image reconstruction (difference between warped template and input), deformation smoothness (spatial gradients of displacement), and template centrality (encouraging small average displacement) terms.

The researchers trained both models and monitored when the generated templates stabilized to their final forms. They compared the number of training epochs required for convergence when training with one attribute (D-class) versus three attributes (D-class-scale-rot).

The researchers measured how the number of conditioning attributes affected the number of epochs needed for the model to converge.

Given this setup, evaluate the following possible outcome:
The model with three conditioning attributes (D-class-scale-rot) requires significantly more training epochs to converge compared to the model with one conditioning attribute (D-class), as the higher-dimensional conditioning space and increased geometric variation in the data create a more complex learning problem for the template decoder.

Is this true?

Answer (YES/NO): YES